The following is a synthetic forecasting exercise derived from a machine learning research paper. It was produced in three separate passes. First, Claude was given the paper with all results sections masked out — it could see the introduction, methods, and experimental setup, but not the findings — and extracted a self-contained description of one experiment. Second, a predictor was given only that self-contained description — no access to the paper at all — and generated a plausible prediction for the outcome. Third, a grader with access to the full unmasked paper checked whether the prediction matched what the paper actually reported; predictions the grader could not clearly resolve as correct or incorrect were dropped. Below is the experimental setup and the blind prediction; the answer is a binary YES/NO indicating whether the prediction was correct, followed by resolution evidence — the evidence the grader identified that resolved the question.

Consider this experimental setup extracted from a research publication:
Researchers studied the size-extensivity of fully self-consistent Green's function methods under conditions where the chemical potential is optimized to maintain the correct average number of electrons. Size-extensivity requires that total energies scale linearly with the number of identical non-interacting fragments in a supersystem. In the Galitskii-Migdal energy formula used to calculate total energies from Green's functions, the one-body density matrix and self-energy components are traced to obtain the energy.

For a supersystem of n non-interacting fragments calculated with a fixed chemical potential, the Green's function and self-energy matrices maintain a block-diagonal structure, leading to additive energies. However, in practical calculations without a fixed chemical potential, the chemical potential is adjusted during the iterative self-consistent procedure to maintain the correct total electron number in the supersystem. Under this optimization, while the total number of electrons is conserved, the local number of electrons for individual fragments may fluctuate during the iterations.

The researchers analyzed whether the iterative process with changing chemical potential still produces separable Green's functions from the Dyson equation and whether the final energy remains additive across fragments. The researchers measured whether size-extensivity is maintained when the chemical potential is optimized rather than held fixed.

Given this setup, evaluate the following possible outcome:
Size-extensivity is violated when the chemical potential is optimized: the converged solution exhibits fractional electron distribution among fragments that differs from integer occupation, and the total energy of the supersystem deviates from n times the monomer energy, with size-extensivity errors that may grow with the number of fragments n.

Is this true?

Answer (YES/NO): NO